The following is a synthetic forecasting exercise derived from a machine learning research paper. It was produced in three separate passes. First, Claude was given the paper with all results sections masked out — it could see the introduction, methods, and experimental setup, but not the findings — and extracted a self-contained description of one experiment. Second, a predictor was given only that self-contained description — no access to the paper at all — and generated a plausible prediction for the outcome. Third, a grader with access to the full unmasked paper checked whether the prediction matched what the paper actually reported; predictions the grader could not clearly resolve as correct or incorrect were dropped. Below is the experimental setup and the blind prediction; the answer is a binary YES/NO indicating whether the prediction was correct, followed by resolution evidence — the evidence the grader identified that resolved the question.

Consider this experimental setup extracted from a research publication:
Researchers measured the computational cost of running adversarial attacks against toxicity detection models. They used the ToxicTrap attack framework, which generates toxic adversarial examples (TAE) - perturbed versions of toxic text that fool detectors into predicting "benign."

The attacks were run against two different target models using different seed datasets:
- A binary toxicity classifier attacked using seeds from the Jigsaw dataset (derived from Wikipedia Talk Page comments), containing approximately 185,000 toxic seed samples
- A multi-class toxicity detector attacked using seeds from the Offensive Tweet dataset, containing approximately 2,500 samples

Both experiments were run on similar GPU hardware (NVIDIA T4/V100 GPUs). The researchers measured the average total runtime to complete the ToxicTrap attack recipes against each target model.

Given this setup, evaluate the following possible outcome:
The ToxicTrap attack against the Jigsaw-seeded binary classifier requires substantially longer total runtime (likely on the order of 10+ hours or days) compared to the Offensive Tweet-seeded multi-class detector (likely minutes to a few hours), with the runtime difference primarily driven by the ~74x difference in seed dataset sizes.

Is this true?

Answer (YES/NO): NO